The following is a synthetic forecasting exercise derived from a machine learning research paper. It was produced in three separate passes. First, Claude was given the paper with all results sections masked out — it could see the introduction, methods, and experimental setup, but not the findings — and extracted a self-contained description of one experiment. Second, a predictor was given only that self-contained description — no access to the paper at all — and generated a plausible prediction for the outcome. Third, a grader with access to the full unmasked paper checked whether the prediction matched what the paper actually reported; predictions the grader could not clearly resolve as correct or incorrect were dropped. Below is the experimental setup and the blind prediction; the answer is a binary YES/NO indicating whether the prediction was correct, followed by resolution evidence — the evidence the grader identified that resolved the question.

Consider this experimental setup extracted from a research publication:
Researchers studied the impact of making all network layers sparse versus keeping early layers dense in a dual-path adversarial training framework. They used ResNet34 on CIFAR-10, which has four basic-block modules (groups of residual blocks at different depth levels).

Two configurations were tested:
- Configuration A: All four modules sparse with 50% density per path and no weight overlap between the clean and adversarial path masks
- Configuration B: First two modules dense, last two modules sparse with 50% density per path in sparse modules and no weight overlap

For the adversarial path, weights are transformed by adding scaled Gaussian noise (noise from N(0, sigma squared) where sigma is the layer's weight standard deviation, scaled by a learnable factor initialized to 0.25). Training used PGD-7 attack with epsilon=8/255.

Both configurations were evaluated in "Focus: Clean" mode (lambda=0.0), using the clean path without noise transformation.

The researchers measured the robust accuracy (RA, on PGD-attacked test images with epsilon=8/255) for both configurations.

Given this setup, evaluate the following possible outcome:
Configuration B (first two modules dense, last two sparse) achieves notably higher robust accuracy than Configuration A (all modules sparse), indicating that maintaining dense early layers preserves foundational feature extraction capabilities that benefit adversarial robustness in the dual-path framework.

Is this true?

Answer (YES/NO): YES